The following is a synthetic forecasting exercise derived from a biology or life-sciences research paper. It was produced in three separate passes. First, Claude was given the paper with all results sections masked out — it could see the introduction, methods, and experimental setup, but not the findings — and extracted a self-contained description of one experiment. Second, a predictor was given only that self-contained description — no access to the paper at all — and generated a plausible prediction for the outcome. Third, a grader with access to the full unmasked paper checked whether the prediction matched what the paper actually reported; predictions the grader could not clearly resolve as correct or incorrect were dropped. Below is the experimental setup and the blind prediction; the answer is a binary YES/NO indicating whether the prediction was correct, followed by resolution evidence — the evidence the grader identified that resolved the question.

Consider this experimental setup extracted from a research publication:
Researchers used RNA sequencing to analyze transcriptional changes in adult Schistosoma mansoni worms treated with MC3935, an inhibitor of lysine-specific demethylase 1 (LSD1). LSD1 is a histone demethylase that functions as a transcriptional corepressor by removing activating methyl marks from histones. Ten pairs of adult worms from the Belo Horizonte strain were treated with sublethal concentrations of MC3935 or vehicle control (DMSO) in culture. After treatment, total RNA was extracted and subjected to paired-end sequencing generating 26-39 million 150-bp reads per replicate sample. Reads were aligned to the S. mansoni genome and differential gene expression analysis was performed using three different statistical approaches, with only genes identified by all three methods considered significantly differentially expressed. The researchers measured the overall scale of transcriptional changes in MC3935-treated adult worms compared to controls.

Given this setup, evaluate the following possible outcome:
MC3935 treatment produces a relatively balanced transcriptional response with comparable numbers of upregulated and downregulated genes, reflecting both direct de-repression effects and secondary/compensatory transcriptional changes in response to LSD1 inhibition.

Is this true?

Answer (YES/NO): YES